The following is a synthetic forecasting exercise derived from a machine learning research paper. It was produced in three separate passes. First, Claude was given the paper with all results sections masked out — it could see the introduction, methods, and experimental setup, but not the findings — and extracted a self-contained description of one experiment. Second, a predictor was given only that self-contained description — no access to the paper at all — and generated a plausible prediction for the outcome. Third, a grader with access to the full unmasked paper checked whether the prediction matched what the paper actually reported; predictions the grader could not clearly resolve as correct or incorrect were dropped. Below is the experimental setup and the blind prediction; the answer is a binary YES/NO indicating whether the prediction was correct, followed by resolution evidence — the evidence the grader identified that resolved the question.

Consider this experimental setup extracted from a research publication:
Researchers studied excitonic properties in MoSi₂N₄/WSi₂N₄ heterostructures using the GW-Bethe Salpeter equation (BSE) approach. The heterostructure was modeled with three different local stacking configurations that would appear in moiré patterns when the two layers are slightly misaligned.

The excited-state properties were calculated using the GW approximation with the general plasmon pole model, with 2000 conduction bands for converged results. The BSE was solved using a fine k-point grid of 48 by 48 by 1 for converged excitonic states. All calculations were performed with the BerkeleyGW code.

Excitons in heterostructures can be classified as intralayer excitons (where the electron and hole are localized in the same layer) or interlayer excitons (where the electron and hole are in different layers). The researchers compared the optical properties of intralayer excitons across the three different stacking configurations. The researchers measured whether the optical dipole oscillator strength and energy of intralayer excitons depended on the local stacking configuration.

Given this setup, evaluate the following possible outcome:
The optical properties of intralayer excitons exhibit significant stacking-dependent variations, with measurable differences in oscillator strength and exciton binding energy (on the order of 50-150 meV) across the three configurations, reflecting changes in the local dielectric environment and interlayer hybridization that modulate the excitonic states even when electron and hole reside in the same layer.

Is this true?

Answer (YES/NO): NO